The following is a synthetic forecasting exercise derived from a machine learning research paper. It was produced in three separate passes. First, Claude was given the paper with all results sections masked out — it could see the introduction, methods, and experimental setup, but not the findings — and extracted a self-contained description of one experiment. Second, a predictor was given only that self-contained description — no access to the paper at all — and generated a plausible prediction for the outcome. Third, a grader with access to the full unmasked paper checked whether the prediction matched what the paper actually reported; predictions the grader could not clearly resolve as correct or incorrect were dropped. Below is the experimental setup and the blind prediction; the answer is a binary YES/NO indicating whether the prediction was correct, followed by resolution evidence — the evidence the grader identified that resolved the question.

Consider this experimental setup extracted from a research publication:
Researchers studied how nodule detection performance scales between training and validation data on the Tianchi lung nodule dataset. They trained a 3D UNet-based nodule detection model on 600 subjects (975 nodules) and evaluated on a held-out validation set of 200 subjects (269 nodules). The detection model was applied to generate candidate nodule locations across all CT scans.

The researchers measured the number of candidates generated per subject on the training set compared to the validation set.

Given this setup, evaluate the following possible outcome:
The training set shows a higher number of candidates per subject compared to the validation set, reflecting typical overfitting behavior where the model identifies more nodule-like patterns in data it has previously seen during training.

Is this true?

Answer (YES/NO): YES